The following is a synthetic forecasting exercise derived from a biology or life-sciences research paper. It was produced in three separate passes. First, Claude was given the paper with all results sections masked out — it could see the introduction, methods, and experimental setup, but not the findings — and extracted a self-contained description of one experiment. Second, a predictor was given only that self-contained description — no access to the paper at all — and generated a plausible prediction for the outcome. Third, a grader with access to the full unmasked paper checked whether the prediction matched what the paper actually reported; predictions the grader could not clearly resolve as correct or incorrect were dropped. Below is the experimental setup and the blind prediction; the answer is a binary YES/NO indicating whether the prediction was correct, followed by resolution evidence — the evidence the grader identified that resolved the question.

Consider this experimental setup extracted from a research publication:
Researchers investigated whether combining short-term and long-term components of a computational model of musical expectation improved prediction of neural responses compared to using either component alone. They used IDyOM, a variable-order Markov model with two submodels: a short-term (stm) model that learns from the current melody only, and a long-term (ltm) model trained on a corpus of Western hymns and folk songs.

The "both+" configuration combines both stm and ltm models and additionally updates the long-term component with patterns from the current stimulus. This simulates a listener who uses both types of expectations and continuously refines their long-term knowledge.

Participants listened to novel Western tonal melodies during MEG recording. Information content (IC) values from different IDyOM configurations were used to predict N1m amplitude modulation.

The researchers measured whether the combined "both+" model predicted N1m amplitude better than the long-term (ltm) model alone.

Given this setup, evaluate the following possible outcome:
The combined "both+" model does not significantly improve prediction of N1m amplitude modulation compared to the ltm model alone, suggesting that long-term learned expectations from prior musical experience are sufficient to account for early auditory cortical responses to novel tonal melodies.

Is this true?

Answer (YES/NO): NO